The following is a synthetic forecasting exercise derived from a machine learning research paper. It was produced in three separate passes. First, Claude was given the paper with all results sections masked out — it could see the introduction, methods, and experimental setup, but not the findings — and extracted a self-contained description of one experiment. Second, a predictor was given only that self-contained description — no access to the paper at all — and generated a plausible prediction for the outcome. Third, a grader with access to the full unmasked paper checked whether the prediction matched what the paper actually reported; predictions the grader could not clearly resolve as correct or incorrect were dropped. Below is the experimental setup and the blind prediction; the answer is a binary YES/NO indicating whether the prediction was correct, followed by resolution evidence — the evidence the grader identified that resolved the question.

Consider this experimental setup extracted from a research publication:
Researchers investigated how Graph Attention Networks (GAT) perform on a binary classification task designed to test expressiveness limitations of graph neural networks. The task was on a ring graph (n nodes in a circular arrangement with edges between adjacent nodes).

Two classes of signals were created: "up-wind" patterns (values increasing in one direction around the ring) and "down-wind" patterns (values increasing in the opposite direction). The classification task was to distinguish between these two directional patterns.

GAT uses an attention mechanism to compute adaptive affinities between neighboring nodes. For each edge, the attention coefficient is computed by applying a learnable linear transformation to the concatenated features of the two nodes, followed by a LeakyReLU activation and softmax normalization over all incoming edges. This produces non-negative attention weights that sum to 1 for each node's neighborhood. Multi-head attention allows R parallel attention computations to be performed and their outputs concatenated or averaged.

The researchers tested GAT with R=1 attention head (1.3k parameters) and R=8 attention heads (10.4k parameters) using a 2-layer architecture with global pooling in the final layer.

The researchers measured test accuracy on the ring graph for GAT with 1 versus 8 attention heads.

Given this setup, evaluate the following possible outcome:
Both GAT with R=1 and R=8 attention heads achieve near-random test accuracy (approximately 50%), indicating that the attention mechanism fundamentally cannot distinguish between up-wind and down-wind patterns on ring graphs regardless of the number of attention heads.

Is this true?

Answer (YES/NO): NO